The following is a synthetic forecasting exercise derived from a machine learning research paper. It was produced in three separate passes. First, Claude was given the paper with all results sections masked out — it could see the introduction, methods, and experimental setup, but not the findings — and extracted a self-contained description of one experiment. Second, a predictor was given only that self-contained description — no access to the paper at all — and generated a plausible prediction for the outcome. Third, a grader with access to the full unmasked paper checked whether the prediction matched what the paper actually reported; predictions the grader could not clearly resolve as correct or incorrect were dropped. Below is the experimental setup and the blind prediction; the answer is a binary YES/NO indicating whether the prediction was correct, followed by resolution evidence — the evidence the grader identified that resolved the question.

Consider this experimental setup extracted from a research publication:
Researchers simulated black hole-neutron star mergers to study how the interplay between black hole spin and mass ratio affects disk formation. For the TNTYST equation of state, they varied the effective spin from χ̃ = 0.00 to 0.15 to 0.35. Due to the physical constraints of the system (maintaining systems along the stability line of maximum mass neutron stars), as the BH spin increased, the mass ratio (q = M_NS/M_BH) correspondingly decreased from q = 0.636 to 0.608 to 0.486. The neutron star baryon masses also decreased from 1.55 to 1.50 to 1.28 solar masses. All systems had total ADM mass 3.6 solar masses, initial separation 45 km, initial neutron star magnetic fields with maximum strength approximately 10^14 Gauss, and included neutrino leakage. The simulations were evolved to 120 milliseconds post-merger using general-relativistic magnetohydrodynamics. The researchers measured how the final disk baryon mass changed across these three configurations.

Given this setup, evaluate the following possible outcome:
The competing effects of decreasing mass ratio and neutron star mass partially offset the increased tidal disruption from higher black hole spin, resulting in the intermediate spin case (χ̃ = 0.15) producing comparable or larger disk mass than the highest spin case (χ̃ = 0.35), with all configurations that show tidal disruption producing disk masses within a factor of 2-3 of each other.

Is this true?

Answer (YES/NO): NO